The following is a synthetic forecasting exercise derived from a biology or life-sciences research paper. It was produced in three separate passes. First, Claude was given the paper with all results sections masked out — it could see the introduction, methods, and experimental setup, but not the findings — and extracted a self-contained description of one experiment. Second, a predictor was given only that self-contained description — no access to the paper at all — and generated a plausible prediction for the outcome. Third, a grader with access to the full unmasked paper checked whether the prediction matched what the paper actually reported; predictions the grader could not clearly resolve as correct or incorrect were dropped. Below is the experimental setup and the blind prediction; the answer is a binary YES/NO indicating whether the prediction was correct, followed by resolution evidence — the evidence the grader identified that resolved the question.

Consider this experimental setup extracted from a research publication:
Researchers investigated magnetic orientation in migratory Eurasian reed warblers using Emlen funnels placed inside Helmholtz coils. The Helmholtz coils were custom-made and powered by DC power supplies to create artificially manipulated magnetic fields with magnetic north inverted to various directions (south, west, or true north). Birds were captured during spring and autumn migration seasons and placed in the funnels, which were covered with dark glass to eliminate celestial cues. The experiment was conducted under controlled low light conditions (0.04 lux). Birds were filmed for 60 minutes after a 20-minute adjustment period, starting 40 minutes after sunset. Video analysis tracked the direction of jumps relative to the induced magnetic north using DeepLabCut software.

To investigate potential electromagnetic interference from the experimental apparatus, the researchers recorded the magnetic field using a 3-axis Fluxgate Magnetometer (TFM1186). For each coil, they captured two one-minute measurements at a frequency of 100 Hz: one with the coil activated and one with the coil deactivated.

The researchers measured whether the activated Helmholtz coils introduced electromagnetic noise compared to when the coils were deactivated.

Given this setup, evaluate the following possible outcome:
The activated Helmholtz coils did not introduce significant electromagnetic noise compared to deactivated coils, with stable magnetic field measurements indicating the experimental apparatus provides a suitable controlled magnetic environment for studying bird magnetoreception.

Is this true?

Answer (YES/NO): NO